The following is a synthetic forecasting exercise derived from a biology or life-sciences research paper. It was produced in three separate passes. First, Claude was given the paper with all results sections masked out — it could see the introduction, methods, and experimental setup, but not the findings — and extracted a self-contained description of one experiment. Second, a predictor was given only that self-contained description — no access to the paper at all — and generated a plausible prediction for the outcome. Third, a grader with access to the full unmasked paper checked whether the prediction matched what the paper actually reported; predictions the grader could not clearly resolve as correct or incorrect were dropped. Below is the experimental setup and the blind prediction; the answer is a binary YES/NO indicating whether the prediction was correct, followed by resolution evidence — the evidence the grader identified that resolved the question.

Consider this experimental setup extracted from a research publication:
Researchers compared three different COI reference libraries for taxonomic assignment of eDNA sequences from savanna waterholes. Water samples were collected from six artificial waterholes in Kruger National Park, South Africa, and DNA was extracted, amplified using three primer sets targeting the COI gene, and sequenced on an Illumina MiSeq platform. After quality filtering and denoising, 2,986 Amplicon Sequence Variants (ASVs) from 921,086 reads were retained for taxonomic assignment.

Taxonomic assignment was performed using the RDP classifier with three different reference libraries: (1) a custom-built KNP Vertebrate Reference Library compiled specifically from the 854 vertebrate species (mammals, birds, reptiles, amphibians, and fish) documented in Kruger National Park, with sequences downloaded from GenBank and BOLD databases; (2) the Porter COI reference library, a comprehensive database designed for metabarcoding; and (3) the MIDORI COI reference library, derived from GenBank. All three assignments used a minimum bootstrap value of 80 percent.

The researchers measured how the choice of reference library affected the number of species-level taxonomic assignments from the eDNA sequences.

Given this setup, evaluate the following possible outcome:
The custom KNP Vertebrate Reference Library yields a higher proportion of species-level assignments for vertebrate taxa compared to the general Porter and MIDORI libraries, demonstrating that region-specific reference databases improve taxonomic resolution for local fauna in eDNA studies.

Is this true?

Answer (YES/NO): YES